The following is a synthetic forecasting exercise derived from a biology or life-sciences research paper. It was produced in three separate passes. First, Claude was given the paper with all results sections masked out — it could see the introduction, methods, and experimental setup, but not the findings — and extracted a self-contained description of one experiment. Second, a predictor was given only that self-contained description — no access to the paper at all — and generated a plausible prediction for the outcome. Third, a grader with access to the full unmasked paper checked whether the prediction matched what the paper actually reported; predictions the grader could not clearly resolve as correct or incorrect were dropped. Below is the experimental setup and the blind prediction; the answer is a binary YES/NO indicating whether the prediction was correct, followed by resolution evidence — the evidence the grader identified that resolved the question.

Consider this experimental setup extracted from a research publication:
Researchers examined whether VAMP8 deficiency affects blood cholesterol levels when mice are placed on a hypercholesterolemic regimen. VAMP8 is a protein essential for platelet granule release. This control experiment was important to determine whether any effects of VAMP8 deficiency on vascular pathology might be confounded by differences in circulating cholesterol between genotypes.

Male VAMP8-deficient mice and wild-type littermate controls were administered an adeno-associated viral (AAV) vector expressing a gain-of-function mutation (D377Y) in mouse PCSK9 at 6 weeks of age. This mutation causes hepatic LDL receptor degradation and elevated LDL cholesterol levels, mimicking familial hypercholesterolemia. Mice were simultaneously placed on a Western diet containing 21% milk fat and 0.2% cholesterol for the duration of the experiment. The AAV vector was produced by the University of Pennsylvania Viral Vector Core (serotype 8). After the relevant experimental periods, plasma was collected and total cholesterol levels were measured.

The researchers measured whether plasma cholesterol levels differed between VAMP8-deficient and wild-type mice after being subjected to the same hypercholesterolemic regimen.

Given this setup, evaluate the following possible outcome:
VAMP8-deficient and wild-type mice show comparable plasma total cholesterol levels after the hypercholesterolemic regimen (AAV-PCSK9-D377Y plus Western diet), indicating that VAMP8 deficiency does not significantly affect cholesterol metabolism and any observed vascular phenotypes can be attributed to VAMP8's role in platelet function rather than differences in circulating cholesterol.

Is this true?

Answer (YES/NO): YES